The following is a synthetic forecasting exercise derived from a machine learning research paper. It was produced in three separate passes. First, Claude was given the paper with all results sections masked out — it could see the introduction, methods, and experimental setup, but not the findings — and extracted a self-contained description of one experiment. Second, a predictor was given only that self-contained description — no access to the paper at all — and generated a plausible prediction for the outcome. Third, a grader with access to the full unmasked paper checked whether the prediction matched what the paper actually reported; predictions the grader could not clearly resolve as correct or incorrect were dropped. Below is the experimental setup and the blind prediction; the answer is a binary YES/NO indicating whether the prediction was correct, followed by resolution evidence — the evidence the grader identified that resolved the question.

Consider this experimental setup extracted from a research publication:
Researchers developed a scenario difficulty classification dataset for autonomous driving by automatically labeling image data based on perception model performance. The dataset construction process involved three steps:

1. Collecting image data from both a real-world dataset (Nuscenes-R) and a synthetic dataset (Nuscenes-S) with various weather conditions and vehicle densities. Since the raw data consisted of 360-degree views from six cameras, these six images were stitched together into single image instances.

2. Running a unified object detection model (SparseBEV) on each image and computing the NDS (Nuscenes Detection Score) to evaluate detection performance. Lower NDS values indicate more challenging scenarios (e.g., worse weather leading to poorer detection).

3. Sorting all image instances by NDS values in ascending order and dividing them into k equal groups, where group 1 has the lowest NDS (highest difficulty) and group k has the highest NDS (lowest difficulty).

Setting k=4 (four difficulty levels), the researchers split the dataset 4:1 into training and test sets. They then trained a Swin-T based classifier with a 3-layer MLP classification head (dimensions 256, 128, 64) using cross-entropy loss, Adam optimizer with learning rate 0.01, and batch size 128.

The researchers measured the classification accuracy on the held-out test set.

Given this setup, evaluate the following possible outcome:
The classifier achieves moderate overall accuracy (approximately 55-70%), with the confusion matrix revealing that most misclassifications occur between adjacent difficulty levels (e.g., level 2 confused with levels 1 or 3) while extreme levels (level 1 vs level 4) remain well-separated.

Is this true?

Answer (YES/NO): NO